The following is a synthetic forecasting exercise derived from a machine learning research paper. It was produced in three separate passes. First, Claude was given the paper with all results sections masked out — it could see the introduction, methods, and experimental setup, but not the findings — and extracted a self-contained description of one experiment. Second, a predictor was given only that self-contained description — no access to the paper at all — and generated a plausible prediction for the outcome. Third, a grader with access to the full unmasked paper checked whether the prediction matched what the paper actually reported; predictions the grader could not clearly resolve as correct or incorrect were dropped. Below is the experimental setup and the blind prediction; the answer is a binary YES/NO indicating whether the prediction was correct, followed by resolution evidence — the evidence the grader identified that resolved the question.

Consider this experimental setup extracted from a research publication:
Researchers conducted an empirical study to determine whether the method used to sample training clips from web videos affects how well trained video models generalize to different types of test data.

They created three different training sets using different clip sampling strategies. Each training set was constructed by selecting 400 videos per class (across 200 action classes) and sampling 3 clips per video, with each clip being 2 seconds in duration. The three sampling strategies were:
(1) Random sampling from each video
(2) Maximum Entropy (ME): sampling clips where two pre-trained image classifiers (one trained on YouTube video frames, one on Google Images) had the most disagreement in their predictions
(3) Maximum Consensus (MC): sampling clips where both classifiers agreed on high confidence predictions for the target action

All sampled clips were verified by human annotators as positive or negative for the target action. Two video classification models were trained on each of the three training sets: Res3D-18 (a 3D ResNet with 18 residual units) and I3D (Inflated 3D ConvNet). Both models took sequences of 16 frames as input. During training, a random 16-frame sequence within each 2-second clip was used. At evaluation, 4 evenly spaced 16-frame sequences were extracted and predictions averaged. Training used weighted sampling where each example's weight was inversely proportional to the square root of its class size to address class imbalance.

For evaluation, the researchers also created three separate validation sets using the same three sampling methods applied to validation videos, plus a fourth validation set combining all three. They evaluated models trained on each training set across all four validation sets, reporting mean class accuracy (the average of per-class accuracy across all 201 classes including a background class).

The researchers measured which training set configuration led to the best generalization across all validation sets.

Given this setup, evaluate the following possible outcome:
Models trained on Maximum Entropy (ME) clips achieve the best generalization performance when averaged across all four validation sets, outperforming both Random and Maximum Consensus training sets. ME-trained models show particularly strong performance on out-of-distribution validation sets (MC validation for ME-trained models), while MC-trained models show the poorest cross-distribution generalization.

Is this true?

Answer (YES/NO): NO